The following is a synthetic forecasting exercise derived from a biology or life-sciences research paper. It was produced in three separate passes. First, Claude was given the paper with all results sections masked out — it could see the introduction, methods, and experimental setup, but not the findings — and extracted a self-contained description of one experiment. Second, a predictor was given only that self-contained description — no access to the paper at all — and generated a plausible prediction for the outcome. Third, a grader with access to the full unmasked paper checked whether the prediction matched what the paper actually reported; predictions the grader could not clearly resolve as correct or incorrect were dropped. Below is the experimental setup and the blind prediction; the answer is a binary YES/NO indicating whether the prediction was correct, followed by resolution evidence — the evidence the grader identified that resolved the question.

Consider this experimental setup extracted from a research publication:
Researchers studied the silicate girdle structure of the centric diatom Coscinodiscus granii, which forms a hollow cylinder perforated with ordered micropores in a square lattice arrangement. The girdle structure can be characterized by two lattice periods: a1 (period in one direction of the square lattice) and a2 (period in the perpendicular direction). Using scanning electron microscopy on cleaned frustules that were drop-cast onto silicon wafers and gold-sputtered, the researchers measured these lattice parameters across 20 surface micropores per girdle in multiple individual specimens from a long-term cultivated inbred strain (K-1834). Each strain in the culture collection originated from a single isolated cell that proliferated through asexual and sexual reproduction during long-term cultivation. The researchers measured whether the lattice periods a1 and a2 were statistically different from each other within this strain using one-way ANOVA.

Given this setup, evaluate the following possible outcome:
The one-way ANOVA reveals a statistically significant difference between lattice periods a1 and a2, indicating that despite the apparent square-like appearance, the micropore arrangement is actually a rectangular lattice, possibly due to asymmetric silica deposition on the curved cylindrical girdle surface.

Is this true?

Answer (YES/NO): NO